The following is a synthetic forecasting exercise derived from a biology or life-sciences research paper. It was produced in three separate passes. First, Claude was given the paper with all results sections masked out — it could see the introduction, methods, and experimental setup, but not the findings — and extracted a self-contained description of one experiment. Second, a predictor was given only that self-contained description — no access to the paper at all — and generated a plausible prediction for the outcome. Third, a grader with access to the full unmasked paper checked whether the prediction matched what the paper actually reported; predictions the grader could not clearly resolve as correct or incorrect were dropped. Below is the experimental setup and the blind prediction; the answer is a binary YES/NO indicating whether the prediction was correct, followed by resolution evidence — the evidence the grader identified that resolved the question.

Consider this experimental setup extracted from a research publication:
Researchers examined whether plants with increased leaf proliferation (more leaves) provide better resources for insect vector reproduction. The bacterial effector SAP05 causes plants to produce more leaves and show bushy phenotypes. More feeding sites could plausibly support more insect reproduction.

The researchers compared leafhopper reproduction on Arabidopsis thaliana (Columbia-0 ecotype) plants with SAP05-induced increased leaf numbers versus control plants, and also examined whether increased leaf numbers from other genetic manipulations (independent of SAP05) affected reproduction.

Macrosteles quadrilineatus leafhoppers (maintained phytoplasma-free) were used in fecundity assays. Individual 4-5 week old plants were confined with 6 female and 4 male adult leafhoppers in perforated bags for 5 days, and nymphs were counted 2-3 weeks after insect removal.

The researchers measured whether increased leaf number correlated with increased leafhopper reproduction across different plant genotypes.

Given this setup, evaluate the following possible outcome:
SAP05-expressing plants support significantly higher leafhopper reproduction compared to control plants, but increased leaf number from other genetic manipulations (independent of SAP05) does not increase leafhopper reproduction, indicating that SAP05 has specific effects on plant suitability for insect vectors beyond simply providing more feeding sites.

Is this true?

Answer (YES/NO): YES